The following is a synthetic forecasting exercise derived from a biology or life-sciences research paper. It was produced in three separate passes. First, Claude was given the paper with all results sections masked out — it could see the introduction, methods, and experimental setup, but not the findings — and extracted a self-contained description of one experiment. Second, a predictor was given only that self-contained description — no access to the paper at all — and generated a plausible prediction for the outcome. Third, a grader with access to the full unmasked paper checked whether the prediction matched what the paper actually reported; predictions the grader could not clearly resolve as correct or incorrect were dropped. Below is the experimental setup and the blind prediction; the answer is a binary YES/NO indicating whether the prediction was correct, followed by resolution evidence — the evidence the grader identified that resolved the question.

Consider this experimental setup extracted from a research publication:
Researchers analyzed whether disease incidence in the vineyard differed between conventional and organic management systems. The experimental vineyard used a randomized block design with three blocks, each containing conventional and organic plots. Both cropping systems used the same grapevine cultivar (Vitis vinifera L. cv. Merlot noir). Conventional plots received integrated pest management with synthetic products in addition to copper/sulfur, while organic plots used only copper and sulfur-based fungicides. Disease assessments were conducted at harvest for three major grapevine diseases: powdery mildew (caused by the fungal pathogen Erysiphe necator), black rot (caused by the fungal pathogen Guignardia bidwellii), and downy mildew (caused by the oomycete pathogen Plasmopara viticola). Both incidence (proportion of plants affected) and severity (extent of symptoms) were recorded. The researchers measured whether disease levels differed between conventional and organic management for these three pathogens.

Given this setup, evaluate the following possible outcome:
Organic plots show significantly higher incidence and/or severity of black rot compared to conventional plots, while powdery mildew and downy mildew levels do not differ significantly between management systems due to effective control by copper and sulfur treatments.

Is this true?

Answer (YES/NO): NO